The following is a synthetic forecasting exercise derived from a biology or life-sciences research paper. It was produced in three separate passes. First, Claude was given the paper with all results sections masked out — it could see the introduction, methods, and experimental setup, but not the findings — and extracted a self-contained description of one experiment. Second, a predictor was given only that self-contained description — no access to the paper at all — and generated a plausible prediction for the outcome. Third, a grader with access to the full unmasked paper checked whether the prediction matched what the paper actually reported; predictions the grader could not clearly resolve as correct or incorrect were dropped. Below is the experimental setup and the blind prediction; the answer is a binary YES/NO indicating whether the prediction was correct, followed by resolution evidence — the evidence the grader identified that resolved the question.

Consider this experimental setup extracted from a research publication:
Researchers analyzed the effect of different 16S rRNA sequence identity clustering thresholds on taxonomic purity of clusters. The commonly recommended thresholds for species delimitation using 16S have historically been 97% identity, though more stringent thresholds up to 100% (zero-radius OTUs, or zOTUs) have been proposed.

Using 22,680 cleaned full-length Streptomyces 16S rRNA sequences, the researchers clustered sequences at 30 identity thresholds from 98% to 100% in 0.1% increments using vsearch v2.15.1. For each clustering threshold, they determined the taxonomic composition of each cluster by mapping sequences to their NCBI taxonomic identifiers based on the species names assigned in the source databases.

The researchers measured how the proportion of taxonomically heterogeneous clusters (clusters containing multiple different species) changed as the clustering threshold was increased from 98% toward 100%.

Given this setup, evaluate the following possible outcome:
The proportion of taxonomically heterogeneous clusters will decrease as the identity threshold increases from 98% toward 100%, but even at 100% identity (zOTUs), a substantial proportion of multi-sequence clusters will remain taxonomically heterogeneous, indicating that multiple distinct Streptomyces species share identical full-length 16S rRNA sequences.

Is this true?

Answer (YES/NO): YES